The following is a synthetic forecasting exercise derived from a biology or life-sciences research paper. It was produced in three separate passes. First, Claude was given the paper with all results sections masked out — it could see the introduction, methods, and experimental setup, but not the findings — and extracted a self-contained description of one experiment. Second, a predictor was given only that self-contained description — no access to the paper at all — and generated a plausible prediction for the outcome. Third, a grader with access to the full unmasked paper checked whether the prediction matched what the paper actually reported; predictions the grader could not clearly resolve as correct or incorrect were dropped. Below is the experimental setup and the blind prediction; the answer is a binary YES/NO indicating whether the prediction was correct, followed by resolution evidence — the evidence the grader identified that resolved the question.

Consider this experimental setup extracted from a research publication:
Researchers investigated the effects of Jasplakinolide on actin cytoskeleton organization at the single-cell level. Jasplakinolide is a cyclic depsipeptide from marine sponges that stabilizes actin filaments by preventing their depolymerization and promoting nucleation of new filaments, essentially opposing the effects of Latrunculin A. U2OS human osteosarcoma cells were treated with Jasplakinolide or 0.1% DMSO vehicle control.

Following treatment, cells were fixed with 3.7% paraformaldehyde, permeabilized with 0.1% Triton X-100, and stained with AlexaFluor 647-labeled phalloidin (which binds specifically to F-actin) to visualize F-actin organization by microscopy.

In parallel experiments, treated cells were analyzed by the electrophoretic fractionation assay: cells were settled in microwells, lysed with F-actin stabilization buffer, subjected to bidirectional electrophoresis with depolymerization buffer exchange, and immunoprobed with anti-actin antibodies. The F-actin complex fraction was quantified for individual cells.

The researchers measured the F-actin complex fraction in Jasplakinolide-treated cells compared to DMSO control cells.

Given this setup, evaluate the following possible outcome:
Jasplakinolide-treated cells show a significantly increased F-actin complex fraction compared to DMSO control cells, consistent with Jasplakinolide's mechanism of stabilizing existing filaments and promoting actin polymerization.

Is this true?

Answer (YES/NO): NO